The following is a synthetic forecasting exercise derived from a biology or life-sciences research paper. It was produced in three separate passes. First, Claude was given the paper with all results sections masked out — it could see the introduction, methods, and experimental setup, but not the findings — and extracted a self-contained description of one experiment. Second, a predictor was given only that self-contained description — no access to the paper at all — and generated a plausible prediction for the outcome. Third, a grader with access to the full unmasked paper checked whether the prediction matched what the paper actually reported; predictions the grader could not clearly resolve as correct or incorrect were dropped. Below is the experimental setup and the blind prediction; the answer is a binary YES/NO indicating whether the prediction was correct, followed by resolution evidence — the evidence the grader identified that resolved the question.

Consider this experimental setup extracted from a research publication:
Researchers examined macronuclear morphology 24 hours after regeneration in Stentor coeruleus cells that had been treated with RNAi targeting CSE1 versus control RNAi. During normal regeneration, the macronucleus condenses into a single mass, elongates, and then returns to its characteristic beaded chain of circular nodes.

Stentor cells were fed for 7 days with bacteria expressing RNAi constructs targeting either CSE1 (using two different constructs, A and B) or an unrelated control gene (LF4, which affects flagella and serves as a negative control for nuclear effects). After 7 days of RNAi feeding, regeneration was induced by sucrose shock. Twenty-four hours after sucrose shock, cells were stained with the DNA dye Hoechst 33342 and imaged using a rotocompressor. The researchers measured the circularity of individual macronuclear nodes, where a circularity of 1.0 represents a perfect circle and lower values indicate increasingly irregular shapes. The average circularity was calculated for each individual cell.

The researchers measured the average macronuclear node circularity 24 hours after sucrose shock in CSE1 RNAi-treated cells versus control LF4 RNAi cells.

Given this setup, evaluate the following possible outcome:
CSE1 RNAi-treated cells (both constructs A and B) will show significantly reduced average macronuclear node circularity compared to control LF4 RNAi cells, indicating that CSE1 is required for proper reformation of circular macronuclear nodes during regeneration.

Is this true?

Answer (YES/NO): YES